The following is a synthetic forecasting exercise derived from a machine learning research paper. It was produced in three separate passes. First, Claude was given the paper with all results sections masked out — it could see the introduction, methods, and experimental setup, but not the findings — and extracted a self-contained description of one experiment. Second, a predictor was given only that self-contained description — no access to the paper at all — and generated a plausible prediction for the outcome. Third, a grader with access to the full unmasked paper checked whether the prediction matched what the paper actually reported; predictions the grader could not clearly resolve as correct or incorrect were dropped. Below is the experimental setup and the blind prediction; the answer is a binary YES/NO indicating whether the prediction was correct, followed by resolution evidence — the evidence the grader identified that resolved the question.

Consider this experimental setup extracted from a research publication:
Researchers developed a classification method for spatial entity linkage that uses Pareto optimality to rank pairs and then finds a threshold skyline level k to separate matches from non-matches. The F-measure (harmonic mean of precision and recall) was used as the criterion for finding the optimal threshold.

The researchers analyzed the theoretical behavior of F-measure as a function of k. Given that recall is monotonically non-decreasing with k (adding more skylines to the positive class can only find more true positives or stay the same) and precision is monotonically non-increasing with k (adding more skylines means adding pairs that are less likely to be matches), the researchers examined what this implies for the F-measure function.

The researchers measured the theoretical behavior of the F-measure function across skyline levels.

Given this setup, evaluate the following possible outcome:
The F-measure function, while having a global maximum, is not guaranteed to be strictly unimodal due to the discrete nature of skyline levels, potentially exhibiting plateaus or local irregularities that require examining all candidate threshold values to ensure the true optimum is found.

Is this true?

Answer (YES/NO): NO